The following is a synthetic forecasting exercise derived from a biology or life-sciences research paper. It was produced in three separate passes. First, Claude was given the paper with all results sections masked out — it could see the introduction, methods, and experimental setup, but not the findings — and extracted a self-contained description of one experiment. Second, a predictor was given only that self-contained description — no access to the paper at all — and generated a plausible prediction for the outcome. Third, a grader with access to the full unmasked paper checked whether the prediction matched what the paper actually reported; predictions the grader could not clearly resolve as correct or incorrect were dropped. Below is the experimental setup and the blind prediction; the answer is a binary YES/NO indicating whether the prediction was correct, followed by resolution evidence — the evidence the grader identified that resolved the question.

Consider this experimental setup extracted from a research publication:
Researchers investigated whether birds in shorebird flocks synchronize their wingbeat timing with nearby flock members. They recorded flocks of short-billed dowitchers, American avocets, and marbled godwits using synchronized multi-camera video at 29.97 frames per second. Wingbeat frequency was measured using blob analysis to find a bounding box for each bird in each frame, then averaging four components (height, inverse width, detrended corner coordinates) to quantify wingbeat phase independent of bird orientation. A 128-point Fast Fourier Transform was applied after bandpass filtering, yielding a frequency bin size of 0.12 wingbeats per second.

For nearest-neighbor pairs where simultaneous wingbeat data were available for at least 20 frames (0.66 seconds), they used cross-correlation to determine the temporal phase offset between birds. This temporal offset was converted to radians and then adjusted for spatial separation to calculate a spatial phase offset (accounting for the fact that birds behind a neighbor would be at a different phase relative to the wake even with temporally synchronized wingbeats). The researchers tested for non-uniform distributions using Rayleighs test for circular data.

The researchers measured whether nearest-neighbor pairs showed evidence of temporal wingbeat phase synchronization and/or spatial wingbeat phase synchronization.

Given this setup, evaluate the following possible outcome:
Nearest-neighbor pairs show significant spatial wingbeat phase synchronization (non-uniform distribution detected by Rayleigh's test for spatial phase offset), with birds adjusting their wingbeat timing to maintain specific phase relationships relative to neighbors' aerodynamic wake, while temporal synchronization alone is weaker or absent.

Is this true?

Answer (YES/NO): NO